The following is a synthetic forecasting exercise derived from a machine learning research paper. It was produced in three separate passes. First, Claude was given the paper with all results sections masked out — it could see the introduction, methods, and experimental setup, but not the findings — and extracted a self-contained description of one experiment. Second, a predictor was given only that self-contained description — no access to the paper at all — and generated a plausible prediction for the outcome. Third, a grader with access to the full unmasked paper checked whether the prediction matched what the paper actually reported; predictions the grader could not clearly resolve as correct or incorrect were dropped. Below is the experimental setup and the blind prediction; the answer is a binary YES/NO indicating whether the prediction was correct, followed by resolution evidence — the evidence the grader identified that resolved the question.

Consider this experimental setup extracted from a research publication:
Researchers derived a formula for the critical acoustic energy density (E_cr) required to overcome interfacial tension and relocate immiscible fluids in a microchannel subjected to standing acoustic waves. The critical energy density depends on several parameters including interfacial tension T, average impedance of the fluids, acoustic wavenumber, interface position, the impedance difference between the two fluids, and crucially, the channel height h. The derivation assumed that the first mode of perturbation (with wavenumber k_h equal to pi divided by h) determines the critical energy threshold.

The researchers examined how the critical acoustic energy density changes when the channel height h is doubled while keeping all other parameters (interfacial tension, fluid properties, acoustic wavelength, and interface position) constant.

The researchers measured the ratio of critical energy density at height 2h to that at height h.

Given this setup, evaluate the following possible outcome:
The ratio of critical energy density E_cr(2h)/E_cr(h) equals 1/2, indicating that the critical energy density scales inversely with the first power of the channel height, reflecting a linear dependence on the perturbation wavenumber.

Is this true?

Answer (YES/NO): NO